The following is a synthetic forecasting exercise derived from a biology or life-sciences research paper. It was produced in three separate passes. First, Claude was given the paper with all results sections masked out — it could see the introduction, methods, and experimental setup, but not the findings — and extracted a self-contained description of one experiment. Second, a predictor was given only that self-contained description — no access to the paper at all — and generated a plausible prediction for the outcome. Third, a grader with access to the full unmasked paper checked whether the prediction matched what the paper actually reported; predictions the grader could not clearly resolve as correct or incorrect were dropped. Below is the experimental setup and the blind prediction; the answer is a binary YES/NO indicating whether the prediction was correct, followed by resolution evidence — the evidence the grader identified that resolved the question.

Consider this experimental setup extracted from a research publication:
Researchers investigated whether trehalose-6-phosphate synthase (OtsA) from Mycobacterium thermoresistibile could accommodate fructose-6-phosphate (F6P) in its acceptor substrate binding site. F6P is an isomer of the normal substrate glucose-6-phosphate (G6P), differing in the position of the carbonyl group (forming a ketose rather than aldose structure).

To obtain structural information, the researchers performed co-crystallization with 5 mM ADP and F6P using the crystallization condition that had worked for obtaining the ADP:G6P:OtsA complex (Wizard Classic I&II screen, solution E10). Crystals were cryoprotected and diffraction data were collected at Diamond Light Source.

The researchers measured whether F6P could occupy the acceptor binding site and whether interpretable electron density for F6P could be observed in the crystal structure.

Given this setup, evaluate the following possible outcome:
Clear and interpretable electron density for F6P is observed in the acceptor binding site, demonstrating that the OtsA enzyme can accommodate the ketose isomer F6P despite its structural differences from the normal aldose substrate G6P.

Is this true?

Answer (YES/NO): YES